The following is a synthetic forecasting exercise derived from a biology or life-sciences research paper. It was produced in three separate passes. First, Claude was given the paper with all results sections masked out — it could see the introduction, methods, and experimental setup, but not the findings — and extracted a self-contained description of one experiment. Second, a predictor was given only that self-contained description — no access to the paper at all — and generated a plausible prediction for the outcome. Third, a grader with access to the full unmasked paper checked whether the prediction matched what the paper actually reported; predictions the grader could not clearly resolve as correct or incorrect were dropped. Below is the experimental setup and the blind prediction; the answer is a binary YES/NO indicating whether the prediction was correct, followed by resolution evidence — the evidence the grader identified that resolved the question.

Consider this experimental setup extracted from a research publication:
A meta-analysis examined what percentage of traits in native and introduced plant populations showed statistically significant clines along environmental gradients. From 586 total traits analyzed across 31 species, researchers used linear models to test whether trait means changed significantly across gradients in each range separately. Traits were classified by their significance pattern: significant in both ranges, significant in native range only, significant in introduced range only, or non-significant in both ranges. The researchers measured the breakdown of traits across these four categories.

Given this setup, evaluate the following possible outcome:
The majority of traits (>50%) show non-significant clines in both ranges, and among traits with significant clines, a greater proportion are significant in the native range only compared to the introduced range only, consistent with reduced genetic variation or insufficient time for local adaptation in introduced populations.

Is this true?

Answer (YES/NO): NO